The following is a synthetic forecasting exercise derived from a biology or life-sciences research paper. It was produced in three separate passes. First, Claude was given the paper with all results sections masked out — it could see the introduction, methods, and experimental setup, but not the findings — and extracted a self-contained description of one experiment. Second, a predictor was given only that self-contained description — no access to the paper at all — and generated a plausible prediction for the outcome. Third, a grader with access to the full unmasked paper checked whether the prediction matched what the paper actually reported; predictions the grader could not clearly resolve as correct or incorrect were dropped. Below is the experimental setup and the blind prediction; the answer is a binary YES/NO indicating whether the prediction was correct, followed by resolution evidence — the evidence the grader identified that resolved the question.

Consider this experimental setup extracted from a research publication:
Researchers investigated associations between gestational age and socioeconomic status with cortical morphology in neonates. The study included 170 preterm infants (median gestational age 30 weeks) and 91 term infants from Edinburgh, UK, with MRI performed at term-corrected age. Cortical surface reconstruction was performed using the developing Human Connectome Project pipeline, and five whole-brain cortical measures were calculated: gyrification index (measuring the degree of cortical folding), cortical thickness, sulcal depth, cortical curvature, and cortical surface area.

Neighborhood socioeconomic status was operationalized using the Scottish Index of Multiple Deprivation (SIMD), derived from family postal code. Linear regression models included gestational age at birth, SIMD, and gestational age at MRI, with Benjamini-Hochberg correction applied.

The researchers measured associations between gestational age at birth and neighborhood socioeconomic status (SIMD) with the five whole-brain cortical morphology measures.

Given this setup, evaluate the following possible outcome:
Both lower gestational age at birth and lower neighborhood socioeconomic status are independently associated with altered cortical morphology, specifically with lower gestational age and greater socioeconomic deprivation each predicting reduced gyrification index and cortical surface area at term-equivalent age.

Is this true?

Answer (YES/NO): NO